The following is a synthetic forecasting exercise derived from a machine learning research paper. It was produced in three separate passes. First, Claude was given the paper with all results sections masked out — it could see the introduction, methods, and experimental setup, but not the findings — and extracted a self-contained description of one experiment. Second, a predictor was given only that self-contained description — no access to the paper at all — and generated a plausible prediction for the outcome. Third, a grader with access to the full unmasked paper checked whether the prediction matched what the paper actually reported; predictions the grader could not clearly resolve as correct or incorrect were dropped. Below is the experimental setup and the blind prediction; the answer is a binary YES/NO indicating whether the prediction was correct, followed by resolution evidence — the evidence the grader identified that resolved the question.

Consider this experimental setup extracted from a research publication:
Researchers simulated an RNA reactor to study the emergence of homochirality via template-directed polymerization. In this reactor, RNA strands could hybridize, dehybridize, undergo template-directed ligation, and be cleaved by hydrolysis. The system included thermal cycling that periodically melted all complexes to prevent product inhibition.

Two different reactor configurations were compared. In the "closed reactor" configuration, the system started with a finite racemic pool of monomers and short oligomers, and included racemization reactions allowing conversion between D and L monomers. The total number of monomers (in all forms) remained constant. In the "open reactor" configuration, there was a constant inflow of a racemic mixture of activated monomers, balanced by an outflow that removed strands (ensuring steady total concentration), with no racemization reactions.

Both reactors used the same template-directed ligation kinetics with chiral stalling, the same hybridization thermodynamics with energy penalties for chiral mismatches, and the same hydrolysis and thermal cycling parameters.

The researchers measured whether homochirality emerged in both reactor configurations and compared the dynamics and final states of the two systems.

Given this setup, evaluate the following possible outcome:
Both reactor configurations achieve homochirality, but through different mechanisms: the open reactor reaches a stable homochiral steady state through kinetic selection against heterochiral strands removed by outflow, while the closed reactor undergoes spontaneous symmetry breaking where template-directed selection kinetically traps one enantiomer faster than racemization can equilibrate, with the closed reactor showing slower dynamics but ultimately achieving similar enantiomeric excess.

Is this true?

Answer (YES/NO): NO